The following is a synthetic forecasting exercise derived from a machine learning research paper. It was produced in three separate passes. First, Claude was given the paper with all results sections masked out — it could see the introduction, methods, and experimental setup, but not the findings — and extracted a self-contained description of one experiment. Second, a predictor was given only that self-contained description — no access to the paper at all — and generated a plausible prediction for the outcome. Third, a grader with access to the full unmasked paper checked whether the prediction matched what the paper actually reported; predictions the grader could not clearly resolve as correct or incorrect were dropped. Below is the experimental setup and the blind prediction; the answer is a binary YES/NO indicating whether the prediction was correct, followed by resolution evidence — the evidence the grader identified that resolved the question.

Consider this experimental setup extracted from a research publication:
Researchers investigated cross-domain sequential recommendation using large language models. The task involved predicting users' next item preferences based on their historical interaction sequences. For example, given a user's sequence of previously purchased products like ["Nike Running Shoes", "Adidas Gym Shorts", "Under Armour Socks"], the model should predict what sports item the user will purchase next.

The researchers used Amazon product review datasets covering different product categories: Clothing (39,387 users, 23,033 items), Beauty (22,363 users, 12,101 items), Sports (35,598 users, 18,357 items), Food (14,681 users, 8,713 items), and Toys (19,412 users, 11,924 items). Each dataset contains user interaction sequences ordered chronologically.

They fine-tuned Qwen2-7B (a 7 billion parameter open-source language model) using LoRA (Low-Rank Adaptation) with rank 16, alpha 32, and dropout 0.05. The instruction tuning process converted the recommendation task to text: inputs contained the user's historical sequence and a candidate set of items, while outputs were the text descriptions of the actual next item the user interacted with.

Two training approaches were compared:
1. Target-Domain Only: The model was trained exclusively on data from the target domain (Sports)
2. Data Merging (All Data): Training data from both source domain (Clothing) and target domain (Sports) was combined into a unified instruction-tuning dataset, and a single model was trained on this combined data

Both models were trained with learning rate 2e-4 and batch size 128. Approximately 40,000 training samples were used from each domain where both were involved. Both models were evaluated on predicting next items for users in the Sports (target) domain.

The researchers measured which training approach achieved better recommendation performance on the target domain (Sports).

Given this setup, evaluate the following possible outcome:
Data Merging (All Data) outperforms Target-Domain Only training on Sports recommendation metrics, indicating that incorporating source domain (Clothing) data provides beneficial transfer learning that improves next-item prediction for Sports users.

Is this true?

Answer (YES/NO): NO